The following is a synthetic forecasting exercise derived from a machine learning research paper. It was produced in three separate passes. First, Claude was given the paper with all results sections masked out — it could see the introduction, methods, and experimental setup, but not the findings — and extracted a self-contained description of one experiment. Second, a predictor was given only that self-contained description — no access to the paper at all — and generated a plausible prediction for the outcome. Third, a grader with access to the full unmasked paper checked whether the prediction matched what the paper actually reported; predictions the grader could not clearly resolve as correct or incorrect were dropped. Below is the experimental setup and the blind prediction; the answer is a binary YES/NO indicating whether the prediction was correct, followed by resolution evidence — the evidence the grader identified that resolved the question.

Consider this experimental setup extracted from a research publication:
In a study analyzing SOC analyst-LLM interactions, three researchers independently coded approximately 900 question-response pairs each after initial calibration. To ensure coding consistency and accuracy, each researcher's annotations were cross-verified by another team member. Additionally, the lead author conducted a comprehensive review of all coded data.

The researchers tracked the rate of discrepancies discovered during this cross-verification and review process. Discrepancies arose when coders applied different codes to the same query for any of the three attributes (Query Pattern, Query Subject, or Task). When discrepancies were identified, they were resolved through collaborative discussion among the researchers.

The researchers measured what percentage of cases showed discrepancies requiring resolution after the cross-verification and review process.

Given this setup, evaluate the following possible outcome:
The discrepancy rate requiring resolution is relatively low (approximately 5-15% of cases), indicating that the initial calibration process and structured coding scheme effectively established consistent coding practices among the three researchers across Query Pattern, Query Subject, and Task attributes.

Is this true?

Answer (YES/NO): NO